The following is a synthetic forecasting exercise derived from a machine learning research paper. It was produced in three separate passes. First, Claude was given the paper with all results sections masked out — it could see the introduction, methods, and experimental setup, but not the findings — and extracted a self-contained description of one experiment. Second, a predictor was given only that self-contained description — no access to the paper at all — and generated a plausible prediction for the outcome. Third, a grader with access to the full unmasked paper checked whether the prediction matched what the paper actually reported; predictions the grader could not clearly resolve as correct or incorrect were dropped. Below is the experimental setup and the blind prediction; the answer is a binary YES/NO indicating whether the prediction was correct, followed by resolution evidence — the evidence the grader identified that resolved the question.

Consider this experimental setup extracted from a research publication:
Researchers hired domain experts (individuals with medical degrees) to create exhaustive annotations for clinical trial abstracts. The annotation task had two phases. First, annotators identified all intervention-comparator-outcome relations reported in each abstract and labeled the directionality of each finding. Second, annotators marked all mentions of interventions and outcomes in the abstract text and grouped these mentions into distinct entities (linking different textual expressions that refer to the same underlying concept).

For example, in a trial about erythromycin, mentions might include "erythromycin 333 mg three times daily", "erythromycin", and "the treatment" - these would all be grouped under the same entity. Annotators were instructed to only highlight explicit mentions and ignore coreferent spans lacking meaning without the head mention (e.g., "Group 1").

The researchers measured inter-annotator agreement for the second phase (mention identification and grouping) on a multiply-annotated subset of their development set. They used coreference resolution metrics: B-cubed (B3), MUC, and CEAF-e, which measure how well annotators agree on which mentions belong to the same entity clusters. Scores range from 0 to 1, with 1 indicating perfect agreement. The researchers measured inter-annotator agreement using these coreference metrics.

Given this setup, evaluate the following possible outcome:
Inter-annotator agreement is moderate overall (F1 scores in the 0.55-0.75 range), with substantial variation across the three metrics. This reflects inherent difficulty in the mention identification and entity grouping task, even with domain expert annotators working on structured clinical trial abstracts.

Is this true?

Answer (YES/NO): NO